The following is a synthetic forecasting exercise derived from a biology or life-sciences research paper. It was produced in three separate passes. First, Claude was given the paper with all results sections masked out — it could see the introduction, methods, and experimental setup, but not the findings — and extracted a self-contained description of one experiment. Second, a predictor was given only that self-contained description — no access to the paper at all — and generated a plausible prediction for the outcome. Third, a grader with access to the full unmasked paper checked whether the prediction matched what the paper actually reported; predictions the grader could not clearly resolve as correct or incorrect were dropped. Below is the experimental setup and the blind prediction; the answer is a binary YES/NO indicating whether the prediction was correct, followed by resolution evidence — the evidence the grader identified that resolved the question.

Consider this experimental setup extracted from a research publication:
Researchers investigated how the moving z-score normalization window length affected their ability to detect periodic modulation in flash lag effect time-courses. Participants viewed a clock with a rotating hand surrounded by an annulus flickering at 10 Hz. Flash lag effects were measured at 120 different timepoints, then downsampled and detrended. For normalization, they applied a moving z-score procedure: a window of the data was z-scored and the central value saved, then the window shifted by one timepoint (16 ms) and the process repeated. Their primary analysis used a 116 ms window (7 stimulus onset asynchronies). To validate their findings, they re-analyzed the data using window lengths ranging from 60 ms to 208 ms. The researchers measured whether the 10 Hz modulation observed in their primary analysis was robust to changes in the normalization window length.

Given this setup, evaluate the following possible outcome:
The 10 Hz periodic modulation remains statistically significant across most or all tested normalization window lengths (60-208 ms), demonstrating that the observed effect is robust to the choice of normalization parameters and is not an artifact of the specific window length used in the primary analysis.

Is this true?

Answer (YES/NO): YES